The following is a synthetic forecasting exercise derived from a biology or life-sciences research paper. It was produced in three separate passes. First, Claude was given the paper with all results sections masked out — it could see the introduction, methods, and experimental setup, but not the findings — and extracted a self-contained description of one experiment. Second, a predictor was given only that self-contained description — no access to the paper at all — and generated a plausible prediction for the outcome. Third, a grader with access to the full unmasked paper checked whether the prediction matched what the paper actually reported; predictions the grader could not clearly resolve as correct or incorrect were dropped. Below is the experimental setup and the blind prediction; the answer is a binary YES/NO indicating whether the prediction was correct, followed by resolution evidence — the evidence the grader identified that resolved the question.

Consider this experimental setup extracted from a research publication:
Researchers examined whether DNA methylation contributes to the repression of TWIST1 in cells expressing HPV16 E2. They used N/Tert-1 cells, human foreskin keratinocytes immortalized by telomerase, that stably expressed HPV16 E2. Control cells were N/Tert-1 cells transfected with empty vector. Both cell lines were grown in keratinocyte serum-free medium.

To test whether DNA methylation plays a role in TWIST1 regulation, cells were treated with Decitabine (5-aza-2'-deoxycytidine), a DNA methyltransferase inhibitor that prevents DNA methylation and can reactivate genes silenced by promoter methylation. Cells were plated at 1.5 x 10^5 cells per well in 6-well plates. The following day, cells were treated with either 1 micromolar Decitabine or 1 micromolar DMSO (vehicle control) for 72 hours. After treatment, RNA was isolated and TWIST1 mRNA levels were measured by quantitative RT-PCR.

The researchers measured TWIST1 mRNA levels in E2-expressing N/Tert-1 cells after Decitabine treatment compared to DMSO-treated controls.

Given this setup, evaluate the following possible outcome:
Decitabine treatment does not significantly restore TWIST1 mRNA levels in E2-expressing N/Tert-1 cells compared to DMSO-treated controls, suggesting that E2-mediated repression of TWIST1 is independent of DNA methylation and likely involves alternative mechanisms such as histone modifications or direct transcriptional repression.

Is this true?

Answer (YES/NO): YES